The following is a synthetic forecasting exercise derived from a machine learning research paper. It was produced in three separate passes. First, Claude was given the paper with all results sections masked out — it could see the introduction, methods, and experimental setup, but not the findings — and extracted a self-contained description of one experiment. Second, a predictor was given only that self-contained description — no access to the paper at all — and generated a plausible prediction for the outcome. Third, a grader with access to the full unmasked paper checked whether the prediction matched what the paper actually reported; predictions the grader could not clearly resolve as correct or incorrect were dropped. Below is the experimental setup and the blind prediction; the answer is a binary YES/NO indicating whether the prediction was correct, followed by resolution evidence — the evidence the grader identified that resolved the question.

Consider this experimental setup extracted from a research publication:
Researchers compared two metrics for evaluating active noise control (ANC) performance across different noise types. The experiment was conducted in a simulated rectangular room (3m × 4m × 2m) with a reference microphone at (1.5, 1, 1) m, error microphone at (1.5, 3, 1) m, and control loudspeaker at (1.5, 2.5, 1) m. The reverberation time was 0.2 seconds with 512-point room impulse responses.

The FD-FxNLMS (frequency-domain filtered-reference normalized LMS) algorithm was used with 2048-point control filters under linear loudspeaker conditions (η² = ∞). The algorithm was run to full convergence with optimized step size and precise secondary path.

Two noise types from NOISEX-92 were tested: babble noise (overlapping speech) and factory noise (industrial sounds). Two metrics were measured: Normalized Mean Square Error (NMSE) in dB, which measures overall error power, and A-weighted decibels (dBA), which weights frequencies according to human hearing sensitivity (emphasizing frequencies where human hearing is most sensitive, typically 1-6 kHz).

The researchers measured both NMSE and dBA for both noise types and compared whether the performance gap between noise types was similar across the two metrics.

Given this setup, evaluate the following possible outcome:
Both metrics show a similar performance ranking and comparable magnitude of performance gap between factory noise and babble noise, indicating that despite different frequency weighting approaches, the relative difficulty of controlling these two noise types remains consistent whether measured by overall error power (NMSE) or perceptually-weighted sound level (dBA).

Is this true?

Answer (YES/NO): NO